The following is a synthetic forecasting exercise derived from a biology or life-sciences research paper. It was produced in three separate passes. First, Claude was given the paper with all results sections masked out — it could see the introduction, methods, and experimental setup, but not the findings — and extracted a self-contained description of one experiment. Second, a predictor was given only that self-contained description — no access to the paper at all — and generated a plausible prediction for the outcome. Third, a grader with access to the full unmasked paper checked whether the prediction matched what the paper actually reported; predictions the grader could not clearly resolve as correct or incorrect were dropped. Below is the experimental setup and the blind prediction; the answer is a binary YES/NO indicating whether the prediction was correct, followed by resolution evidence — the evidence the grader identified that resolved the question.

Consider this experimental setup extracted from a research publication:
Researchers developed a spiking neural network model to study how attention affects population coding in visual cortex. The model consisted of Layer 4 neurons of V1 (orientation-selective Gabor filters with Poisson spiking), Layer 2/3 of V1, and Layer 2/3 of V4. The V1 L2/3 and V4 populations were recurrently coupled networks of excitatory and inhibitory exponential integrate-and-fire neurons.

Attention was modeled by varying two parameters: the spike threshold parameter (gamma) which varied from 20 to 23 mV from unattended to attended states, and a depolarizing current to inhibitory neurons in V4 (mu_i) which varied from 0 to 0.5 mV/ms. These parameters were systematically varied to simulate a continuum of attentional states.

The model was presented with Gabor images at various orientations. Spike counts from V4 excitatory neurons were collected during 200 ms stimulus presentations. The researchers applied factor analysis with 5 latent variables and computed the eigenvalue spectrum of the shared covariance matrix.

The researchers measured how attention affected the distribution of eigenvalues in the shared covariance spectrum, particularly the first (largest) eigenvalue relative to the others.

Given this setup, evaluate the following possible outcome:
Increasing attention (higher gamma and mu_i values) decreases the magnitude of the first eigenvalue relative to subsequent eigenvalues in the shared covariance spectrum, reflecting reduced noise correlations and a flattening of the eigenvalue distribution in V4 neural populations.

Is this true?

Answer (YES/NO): YES